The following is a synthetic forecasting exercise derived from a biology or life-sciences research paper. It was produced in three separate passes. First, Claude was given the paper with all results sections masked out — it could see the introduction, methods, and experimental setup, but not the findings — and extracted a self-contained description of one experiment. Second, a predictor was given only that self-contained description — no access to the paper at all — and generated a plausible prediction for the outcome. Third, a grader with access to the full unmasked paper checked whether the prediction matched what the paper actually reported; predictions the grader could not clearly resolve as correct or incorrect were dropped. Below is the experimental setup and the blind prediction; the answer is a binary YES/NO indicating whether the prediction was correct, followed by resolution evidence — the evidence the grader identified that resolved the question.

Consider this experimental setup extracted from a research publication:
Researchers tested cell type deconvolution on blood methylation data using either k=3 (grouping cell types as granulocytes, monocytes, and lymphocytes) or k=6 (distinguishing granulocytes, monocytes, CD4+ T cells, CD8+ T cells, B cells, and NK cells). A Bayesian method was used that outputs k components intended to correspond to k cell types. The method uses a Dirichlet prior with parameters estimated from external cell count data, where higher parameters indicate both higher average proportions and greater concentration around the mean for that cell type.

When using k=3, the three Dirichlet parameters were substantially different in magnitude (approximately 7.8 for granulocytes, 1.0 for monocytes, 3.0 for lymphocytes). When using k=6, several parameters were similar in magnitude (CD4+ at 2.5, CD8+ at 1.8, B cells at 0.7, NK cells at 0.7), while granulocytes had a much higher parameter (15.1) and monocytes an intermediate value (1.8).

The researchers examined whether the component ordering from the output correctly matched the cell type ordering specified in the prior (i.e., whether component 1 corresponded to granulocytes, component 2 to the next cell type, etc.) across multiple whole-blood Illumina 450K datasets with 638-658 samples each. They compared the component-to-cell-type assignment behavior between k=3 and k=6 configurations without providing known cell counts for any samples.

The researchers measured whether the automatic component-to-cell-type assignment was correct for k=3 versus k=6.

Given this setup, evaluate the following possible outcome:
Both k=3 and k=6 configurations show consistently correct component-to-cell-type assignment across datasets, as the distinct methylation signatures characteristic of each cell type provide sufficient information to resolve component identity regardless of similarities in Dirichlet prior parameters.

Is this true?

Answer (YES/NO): NO